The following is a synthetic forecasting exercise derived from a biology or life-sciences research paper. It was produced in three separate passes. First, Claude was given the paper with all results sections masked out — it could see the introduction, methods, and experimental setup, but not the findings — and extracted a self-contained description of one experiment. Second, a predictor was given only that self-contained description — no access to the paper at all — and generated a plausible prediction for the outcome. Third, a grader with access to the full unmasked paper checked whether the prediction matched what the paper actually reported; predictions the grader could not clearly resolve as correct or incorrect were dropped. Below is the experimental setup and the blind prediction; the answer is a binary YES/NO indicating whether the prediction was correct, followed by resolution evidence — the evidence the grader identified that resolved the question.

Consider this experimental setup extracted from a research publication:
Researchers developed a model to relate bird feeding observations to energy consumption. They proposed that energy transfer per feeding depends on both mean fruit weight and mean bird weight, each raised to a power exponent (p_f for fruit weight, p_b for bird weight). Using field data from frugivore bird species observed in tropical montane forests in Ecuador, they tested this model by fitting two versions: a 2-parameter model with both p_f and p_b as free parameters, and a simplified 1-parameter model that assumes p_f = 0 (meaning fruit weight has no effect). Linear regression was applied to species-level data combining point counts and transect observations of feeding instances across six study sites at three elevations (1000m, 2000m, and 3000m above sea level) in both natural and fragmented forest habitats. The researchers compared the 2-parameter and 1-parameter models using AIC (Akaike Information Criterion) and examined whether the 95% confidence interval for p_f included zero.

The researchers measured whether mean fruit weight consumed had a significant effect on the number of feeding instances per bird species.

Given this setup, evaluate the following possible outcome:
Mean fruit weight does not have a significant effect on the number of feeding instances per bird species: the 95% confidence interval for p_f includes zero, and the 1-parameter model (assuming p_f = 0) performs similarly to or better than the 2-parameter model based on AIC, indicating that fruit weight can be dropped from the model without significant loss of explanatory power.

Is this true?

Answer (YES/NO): YES